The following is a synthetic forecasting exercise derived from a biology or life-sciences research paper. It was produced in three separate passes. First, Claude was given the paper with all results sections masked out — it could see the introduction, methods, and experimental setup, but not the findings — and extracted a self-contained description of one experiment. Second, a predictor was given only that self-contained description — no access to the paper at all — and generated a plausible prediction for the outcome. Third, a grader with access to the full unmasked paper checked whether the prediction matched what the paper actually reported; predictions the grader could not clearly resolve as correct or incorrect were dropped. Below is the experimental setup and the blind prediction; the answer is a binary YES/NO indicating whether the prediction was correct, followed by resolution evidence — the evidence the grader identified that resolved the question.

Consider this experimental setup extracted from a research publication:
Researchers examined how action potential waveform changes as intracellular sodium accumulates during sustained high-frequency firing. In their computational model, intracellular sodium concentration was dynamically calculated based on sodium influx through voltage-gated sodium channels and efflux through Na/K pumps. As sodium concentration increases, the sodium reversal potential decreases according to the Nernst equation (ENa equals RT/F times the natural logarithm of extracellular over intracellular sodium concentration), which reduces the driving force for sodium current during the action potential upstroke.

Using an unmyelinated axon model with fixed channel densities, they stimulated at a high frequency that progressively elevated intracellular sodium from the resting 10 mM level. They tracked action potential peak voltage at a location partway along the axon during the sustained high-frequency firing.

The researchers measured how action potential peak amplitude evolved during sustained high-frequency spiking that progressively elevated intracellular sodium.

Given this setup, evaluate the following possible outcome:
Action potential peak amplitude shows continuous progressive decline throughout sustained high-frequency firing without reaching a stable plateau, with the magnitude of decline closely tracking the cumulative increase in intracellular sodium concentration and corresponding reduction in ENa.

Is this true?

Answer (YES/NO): NO